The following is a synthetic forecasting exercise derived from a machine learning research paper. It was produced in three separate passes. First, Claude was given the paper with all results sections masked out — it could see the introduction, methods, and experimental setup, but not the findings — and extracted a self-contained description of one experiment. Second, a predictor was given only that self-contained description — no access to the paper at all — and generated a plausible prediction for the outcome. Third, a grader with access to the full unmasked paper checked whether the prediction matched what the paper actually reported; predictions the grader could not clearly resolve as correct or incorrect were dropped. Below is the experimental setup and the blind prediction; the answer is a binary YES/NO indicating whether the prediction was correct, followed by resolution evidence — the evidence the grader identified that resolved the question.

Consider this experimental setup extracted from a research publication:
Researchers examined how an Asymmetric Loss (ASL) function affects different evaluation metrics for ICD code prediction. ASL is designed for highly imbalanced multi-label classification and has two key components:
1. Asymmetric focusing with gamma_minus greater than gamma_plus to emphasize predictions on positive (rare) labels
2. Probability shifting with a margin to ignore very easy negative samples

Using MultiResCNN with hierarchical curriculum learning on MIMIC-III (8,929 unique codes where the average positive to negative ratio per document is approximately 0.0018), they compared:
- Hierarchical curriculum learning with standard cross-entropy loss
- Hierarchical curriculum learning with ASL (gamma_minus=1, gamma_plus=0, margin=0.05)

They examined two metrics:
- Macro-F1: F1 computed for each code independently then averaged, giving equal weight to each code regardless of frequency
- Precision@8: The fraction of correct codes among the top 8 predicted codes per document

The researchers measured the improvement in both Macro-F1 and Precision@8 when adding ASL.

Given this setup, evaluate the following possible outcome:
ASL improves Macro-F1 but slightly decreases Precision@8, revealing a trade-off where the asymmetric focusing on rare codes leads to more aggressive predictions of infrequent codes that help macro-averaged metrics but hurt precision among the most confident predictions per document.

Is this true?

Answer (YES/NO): NO